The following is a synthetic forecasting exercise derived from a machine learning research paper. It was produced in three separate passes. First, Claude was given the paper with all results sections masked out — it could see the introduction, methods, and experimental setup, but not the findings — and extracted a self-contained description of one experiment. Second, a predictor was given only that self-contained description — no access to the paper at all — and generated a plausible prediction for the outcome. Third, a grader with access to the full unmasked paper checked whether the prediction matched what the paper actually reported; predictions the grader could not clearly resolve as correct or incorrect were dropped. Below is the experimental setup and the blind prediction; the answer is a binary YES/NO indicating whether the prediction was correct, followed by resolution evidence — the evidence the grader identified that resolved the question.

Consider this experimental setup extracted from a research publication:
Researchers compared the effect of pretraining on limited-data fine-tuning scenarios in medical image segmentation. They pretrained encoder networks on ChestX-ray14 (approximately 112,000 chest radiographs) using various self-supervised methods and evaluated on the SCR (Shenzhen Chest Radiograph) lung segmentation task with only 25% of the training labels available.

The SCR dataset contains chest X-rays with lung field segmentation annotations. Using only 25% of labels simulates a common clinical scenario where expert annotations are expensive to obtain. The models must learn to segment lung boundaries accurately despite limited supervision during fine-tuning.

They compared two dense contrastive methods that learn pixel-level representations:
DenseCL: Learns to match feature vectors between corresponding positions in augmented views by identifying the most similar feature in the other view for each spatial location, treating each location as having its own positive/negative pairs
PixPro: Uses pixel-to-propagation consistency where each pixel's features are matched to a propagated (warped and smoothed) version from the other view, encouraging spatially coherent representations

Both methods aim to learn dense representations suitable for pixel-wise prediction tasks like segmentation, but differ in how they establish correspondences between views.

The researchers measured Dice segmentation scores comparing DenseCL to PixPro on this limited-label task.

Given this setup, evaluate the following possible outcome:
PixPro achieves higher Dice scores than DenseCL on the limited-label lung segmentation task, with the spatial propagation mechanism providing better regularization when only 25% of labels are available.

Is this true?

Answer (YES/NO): YES